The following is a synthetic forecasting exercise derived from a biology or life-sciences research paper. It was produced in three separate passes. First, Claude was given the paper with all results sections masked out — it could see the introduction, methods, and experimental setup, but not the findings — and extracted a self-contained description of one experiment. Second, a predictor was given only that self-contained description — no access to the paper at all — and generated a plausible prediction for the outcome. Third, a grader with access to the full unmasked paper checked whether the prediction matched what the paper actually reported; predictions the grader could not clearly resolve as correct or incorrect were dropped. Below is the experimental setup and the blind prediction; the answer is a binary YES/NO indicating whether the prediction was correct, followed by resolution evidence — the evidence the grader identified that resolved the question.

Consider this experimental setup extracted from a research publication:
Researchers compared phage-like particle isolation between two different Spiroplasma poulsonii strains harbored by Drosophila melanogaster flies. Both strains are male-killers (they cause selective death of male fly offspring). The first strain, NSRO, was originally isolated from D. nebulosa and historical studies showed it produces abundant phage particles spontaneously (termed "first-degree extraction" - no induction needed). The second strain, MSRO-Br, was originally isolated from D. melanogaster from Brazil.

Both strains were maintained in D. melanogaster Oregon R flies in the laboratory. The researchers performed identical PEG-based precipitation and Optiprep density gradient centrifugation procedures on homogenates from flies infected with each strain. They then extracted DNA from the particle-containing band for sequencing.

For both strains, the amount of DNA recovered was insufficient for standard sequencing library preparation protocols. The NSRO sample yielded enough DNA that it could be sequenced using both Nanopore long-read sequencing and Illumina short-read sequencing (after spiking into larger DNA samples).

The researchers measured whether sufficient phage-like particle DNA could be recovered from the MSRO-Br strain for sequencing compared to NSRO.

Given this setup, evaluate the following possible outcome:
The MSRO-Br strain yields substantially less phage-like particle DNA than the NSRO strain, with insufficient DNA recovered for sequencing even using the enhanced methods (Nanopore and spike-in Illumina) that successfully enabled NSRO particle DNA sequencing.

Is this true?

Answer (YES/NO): NO